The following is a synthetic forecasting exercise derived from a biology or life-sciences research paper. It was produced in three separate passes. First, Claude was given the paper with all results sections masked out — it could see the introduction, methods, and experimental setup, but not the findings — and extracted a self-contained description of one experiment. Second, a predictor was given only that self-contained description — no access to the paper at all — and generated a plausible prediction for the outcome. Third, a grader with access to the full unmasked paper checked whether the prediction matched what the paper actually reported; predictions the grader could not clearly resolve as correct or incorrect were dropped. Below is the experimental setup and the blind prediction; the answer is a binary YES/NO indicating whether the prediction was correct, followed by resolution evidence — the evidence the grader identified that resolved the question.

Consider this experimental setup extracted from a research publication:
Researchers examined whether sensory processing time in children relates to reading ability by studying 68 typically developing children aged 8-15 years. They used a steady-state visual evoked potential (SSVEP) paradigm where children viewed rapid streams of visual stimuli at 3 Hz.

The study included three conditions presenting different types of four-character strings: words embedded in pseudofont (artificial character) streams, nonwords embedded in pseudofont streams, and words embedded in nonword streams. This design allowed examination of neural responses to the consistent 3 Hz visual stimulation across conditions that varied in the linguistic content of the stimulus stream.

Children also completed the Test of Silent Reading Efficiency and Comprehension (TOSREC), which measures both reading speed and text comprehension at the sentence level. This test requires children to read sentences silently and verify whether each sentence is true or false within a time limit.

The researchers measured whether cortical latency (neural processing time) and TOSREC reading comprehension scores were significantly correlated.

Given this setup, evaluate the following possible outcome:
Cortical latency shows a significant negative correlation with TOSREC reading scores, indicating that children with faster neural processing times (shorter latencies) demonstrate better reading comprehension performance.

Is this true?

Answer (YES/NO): YES